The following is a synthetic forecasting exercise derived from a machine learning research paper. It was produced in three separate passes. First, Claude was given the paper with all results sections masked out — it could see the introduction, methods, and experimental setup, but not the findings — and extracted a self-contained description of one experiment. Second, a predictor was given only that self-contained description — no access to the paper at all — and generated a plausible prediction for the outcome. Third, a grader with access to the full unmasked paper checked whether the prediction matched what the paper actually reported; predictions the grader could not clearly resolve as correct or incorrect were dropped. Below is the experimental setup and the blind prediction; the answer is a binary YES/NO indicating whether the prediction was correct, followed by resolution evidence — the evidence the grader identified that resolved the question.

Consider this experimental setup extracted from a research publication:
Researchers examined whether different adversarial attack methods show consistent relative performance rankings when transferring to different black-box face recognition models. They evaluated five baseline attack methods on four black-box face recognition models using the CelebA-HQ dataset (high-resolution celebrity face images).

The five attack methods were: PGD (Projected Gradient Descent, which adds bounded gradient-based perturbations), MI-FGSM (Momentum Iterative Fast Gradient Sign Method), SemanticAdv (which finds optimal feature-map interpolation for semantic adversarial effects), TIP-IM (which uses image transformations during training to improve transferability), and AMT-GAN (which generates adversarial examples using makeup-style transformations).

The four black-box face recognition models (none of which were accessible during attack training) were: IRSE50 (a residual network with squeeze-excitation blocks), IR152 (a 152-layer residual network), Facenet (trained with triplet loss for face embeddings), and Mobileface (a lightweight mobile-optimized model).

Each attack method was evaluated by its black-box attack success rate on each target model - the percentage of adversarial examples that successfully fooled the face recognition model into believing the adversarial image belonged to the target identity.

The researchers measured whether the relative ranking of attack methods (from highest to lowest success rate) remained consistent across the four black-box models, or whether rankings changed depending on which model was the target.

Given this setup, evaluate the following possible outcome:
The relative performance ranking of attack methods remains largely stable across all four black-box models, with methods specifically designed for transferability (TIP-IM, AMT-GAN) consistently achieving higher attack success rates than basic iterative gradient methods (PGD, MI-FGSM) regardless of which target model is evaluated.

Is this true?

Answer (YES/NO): NO